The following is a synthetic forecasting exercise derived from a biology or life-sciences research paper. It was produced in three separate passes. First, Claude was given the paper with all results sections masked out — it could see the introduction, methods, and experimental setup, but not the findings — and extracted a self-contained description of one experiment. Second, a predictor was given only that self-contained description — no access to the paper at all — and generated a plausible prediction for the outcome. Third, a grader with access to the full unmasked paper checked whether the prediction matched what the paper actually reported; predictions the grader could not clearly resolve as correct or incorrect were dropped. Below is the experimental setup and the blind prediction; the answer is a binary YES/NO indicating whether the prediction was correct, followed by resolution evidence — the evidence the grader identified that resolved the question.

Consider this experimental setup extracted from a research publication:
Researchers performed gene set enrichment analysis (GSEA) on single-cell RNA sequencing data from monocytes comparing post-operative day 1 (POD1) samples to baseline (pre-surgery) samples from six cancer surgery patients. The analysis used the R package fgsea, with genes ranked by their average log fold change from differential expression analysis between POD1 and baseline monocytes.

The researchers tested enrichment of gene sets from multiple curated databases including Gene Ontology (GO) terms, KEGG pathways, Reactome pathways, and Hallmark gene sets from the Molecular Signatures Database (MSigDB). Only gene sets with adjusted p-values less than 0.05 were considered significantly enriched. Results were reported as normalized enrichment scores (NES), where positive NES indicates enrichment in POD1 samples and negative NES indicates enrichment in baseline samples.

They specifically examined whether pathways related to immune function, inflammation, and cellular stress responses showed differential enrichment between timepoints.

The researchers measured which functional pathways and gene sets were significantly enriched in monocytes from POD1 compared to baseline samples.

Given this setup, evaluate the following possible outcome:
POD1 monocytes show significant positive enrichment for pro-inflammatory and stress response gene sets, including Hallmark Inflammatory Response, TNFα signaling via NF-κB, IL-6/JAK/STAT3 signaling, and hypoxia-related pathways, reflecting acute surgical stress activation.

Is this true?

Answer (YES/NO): NO